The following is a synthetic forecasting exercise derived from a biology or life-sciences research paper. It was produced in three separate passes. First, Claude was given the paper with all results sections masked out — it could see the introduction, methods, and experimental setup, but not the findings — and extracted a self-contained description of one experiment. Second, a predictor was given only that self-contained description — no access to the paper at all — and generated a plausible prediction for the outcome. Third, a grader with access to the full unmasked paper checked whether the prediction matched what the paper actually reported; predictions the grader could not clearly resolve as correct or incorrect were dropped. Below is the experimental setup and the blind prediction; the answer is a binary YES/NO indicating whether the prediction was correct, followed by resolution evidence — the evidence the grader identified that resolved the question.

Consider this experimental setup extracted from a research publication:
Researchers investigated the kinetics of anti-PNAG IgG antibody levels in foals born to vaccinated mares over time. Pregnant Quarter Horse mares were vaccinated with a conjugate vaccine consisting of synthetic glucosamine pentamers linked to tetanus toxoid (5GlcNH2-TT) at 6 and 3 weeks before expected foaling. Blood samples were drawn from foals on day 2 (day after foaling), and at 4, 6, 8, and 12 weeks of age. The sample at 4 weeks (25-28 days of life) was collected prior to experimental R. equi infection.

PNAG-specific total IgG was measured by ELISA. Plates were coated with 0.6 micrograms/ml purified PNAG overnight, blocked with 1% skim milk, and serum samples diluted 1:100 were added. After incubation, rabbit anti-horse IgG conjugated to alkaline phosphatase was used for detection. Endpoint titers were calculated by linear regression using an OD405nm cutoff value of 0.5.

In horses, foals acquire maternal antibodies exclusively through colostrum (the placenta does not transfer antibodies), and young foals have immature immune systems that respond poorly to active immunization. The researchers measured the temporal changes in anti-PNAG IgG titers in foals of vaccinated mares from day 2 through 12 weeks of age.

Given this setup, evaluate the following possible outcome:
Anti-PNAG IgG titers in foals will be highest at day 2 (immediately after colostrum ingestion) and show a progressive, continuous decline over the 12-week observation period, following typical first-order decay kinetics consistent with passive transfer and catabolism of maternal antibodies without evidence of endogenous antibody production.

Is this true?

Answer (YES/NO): YES